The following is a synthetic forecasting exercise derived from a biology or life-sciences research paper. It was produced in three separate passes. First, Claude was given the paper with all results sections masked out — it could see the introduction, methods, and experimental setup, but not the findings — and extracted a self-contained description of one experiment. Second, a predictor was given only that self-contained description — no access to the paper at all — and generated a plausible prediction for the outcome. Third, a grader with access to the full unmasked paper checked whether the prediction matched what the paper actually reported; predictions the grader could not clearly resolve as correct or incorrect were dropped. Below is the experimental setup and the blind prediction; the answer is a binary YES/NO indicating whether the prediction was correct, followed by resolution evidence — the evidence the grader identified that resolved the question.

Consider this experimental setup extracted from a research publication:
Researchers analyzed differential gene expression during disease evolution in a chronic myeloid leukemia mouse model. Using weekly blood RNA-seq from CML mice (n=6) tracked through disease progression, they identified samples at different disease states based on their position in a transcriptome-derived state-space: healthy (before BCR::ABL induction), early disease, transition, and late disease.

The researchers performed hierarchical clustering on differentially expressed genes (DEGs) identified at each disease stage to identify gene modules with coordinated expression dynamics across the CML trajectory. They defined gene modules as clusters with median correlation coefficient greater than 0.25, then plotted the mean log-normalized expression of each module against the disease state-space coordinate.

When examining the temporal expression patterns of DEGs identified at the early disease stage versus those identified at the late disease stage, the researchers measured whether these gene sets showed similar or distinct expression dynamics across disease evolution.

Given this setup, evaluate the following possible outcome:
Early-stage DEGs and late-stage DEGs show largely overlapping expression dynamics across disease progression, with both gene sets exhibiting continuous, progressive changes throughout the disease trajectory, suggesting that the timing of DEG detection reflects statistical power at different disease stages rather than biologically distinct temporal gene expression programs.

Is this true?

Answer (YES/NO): NO